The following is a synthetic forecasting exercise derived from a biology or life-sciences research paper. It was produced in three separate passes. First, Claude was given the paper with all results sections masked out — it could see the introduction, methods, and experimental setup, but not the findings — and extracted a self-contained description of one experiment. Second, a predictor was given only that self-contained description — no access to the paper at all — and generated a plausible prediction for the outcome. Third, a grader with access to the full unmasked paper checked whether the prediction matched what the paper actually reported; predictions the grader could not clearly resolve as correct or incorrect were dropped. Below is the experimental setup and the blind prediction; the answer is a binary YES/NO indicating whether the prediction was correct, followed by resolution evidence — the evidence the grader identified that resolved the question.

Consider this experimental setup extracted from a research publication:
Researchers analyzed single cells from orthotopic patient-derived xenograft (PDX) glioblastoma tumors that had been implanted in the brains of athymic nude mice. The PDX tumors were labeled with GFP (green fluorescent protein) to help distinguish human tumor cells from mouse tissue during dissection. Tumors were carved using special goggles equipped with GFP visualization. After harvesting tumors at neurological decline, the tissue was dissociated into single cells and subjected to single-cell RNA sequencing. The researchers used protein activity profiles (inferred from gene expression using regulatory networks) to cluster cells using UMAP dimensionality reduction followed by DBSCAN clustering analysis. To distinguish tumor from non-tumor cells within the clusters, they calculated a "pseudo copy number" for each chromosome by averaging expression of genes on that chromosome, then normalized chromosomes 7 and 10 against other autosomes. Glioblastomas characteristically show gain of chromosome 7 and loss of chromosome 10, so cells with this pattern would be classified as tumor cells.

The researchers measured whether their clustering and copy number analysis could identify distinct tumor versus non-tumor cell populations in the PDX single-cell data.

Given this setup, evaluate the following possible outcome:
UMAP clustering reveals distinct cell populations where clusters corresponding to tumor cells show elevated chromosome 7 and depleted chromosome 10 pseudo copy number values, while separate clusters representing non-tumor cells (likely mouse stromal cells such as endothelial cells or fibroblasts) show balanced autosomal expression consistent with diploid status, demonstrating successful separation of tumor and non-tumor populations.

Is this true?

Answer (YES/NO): NO